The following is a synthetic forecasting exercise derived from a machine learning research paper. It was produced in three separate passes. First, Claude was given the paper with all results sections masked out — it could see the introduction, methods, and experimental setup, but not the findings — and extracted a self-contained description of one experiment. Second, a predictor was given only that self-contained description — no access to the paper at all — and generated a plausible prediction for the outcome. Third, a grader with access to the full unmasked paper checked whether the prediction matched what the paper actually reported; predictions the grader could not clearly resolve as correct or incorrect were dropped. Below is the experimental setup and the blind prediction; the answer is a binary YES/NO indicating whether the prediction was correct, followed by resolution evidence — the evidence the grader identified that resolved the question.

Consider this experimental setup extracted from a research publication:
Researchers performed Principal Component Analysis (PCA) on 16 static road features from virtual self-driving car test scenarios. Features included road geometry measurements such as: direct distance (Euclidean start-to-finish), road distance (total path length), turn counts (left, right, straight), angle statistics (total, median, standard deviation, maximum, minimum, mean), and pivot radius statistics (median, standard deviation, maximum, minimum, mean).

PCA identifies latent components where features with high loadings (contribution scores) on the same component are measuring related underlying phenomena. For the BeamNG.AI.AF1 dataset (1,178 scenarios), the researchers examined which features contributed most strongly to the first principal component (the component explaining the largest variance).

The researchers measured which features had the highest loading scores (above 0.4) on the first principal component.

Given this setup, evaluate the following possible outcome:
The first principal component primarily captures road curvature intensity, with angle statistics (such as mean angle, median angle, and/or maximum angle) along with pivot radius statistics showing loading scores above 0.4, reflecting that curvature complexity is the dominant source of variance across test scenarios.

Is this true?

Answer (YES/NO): NO